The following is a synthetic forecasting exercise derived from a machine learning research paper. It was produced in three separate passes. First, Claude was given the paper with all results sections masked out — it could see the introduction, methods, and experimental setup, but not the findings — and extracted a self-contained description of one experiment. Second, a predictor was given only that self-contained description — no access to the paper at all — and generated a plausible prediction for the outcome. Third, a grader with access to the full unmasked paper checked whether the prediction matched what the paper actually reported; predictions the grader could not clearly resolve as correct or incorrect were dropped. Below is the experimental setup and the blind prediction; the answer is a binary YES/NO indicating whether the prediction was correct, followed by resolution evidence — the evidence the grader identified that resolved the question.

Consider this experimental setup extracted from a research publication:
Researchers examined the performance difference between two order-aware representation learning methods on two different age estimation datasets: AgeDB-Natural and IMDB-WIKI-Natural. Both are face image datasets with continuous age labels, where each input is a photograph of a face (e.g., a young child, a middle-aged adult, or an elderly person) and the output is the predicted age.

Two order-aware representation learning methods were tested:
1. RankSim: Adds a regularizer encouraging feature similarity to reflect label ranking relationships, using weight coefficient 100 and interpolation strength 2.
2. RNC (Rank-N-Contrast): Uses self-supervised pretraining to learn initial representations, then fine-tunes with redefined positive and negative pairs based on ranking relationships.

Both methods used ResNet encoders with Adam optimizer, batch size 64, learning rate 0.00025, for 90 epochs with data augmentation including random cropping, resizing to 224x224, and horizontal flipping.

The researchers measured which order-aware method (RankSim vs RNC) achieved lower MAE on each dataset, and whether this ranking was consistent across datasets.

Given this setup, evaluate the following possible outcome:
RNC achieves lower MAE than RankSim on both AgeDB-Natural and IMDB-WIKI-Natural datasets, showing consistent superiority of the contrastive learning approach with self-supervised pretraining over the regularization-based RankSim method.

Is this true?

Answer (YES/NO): NO